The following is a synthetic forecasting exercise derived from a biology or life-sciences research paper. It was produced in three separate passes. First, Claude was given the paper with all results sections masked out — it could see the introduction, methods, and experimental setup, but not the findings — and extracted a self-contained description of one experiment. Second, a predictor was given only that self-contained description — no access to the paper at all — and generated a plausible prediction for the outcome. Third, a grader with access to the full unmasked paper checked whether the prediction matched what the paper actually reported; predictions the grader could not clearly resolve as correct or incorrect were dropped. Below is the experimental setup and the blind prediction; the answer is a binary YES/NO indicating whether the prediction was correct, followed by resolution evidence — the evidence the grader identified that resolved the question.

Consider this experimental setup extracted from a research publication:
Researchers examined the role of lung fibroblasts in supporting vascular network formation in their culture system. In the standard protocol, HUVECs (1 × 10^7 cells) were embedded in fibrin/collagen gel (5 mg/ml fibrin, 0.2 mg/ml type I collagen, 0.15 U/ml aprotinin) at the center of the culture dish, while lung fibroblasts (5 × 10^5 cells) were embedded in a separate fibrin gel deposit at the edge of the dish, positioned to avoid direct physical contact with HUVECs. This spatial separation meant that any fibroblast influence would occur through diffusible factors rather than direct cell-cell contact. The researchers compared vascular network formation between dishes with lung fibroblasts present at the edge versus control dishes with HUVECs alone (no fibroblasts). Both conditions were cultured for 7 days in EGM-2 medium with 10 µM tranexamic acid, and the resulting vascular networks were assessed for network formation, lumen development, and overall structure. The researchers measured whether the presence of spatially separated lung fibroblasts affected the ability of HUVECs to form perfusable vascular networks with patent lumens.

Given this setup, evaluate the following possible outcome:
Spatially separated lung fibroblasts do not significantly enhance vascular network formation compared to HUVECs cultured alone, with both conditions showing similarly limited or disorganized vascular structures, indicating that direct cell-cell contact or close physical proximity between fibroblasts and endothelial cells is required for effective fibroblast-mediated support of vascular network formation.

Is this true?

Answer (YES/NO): NO